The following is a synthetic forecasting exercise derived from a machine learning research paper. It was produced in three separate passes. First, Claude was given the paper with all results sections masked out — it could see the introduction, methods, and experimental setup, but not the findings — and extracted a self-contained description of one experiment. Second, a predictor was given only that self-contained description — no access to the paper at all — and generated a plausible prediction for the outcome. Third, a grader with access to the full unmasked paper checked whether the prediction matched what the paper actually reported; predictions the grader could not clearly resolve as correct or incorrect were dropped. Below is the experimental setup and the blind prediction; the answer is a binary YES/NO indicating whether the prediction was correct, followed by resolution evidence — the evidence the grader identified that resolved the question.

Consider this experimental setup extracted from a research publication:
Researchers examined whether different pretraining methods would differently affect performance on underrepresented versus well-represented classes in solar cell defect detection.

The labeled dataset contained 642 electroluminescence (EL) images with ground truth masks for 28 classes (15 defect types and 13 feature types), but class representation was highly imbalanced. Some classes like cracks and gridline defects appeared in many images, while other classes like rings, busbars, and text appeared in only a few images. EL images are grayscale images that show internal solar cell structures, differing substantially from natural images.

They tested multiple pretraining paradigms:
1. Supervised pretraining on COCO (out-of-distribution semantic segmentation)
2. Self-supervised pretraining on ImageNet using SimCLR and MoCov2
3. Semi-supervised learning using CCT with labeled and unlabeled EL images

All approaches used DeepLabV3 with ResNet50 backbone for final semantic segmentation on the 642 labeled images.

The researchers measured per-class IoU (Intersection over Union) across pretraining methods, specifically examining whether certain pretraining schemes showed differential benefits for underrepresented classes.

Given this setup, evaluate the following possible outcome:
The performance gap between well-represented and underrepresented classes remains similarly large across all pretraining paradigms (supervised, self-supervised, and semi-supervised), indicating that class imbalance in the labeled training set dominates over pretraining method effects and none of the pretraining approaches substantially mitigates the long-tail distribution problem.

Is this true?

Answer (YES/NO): NO